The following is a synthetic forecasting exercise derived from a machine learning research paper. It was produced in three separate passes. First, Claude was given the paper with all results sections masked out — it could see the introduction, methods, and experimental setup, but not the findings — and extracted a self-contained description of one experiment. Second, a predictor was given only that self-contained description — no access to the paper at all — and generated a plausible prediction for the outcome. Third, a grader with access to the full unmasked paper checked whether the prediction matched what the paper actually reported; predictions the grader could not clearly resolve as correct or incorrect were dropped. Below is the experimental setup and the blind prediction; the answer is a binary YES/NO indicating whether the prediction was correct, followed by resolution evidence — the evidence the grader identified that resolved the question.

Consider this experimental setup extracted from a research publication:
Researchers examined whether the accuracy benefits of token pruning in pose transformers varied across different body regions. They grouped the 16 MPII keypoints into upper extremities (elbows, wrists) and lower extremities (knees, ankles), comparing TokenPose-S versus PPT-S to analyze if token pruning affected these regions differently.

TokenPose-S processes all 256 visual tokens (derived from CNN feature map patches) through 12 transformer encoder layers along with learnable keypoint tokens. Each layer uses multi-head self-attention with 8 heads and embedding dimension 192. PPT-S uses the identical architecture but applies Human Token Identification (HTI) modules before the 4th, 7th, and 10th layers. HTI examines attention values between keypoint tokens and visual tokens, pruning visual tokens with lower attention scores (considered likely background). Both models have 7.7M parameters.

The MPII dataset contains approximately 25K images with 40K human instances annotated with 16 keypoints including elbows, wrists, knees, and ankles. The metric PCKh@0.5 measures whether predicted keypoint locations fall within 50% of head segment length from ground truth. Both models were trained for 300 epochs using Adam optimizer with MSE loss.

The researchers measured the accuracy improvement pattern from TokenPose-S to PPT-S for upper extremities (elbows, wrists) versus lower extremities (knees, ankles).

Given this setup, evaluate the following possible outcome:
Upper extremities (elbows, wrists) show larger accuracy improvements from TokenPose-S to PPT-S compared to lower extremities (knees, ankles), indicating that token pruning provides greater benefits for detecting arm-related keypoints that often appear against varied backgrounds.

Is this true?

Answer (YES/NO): NO